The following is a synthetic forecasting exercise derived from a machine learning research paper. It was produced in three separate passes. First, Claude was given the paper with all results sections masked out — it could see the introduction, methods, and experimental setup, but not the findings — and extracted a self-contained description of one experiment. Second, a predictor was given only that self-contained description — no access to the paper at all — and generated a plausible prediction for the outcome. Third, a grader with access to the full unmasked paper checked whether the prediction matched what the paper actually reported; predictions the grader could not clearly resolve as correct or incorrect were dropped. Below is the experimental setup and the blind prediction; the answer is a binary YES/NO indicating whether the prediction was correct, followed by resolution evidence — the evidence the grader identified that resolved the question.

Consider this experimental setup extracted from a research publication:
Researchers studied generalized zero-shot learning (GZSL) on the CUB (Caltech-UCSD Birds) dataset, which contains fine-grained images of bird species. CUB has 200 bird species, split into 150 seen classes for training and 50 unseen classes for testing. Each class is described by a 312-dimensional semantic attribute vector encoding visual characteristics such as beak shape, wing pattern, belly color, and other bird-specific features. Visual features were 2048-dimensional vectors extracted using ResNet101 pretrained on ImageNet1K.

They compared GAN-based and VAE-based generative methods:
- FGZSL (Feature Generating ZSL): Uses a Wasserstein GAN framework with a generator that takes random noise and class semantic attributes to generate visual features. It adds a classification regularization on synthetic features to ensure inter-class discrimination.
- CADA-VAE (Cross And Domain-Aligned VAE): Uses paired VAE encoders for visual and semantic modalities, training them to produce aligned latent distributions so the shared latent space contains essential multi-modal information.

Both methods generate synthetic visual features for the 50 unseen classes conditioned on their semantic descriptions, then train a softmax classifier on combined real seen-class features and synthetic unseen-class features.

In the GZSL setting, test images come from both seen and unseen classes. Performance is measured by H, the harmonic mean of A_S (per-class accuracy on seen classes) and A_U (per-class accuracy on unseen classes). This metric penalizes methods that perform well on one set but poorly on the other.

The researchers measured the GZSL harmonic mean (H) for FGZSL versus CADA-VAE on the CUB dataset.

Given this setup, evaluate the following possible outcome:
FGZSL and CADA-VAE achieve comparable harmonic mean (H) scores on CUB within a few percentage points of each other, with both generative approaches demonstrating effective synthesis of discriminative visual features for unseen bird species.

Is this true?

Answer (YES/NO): NO